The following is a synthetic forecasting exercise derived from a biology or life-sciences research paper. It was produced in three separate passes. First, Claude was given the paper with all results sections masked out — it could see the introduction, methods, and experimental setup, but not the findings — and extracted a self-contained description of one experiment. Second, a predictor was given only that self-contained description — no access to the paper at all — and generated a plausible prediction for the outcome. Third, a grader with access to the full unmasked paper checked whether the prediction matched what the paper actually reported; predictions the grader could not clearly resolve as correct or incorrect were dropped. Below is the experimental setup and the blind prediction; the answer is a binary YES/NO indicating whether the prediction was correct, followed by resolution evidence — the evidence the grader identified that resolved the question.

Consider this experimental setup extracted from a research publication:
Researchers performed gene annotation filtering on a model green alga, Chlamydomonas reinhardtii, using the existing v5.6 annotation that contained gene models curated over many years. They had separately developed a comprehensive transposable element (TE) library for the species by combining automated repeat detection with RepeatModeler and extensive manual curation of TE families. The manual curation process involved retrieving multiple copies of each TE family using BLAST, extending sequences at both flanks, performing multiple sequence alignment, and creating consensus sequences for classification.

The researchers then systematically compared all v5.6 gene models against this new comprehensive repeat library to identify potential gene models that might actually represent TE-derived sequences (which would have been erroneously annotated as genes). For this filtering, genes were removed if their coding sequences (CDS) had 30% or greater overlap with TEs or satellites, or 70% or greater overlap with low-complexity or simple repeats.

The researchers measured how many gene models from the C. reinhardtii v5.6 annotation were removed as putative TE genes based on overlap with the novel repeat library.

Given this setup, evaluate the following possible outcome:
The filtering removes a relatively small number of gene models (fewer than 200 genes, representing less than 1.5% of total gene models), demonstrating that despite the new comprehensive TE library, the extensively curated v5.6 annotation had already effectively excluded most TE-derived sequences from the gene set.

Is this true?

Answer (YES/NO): NO